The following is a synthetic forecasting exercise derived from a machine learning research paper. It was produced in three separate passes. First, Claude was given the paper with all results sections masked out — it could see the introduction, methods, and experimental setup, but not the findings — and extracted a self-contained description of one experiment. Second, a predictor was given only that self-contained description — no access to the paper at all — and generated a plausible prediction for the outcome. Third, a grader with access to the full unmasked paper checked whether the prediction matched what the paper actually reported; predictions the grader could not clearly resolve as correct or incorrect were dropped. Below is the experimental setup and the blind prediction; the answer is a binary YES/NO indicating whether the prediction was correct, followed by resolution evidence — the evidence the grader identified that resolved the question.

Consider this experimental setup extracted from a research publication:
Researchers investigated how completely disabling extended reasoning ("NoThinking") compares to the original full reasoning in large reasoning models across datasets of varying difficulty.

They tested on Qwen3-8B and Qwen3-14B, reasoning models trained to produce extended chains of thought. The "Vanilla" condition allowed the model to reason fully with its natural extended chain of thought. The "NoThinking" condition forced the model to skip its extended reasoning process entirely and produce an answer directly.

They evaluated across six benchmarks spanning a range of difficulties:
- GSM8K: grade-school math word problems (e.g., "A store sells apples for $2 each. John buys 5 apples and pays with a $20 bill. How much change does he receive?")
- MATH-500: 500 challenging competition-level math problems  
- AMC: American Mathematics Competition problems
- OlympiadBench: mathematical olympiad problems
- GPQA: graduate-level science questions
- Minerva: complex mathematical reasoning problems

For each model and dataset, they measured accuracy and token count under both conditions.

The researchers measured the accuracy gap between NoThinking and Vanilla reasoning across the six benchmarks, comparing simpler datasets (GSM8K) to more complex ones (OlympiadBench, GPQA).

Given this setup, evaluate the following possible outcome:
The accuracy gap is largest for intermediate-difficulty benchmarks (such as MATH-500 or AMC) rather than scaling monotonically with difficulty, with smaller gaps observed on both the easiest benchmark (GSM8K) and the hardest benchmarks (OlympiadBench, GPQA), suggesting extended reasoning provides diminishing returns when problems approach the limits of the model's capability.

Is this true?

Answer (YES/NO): YES